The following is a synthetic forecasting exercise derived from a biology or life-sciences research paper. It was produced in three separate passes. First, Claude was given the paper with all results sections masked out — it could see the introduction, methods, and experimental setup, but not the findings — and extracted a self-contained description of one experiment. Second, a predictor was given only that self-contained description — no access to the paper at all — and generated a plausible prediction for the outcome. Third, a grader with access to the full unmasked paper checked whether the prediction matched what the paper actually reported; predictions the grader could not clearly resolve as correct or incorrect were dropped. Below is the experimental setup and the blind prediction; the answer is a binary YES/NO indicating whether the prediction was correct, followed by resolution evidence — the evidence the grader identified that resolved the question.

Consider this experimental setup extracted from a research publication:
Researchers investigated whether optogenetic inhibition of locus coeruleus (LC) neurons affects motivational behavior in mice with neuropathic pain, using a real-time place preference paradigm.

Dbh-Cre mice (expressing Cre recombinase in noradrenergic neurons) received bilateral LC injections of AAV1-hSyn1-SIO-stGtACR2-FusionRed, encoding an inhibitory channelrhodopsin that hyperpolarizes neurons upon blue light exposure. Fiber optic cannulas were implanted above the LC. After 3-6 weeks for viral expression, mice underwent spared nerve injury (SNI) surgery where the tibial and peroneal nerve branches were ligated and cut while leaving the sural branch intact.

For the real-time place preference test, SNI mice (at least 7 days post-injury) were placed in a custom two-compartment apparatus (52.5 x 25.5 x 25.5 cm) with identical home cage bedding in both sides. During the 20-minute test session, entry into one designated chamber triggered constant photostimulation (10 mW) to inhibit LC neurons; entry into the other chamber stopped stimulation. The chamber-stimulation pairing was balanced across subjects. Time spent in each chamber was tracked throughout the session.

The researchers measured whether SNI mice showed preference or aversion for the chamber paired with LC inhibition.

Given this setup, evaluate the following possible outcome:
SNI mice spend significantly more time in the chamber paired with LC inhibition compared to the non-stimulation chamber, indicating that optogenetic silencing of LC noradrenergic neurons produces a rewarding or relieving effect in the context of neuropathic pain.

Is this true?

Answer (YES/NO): NO